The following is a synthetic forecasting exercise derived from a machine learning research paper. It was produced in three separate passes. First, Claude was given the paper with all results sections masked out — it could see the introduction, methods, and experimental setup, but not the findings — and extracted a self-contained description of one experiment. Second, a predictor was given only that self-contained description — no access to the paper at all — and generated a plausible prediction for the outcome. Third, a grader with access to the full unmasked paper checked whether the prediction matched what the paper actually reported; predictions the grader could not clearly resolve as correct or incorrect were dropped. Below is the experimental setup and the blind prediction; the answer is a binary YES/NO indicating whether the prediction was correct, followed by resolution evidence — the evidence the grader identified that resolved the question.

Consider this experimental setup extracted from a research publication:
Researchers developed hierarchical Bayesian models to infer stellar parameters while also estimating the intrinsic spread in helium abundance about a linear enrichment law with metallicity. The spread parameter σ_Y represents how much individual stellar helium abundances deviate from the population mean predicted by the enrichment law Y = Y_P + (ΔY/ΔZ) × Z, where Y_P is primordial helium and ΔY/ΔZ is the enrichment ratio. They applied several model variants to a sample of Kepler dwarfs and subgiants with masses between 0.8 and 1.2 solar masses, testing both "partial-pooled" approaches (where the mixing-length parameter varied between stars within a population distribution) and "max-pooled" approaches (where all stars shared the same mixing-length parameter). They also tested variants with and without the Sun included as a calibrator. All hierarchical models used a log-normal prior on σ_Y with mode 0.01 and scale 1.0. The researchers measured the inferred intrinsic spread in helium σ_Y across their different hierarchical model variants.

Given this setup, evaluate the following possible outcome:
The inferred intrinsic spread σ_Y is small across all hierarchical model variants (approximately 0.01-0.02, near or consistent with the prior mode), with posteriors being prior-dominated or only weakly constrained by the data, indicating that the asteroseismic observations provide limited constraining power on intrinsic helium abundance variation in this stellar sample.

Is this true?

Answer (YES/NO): NO